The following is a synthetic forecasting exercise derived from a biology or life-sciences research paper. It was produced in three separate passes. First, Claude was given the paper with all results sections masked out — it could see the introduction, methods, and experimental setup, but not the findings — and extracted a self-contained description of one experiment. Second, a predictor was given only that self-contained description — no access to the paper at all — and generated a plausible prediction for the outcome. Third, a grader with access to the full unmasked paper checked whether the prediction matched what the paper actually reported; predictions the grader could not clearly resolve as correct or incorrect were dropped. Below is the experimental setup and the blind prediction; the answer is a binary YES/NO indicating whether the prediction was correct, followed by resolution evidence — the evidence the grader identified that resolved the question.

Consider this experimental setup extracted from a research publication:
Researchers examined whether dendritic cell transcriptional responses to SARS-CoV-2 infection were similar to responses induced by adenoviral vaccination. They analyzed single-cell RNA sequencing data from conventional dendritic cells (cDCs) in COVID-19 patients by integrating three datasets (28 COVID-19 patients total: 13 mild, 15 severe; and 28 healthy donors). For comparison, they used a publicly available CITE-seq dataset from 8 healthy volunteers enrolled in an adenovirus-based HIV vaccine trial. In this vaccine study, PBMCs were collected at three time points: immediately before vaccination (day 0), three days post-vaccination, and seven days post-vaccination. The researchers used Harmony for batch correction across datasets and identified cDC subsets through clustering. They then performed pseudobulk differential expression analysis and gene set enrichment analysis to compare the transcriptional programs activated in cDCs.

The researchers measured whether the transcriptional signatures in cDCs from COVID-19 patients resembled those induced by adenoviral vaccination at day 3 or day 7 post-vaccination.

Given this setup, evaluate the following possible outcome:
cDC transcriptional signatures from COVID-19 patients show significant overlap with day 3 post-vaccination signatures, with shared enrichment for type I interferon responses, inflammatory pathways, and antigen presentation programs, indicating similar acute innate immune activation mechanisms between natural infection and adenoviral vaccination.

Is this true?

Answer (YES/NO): NO